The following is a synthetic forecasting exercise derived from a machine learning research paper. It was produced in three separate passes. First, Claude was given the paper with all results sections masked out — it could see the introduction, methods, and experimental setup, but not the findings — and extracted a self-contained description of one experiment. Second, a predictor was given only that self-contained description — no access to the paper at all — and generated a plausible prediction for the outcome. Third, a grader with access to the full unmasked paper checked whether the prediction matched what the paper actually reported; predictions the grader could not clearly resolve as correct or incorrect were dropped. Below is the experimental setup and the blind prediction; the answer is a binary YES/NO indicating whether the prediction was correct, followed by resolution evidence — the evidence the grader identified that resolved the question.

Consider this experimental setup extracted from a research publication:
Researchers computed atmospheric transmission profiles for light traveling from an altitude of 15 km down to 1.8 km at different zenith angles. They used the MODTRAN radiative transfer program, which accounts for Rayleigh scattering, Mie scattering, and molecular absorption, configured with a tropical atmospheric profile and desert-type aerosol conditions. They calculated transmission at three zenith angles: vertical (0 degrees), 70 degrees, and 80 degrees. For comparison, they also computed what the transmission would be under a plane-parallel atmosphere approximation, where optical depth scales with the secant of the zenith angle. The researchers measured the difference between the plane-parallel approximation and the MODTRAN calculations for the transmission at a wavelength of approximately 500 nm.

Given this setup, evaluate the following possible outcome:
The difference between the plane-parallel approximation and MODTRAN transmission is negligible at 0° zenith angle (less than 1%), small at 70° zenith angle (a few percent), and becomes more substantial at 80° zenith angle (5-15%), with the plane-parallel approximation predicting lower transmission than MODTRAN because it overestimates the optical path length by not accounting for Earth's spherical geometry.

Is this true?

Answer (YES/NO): YES